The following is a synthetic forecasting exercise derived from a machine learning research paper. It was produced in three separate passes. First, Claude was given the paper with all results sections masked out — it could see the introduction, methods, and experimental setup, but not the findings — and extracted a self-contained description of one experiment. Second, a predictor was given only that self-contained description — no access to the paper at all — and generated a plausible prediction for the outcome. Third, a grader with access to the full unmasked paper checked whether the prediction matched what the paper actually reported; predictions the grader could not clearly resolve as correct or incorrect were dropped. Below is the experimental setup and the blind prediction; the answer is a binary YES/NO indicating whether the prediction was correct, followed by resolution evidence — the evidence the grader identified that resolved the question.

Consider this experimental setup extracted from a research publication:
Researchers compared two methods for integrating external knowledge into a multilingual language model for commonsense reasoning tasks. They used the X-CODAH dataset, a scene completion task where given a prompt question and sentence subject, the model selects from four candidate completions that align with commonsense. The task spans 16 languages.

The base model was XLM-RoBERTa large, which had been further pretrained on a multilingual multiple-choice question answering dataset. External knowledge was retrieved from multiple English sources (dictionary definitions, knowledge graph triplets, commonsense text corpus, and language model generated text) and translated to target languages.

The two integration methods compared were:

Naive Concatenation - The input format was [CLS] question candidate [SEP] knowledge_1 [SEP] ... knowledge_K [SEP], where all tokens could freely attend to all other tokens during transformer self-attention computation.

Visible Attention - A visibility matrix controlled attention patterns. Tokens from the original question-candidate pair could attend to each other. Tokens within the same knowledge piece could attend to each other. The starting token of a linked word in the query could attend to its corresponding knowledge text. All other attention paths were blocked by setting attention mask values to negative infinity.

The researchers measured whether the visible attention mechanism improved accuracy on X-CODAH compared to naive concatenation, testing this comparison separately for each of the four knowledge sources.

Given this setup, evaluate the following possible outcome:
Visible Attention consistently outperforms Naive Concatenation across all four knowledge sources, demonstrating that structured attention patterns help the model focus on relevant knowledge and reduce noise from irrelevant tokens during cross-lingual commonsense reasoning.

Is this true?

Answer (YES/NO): YES